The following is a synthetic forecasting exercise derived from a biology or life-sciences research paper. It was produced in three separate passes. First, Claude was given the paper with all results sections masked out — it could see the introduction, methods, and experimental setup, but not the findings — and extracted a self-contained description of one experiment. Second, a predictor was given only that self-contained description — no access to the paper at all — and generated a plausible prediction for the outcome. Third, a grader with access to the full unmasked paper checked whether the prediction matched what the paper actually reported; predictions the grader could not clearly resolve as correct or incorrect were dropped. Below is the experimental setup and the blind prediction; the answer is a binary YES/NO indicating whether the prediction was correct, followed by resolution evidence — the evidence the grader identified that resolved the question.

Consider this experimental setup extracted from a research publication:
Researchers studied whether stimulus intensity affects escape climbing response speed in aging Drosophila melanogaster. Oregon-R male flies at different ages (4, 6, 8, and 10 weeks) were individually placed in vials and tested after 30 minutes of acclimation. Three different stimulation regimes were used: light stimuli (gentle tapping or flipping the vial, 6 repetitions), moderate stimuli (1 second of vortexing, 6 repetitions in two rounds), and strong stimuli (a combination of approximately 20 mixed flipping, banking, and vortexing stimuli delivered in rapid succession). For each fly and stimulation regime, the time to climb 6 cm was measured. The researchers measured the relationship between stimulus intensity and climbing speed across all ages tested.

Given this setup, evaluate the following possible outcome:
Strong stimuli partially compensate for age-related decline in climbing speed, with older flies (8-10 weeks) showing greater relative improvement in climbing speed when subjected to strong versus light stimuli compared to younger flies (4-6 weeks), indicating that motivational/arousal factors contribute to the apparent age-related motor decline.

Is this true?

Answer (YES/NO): NO